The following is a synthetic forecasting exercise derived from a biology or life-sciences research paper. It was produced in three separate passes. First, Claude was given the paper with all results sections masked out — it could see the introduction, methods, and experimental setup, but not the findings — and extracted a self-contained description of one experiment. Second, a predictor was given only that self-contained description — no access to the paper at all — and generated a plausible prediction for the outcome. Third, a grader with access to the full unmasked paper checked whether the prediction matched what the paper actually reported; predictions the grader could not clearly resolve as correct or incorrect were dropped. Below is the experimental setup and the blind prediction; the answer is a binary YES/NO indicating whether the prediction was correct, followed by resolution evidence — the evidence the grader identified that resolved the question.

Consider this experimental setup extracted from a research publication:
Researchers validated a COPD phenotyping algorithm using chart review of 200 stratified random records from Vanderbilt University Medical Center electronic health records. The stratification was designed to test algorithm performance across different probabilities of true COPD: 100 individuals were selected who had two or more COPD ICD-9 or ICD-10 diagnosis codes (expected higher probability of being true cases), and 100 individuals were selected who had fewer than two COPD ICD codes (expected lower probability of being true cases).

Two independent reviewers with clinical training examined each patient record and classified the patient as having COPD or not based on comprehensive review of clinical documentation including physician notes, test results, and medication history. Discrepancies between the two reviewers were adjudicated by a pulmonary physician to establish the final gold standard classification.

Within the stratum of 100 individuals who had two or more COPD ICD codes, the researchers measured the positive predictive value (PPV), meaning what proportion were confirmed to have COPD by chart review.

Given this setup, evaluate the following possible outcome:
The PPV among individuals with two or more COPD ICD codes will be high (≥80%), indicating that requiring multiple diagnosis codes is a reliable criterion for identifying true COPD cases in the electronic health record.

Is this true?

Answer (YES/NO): NO